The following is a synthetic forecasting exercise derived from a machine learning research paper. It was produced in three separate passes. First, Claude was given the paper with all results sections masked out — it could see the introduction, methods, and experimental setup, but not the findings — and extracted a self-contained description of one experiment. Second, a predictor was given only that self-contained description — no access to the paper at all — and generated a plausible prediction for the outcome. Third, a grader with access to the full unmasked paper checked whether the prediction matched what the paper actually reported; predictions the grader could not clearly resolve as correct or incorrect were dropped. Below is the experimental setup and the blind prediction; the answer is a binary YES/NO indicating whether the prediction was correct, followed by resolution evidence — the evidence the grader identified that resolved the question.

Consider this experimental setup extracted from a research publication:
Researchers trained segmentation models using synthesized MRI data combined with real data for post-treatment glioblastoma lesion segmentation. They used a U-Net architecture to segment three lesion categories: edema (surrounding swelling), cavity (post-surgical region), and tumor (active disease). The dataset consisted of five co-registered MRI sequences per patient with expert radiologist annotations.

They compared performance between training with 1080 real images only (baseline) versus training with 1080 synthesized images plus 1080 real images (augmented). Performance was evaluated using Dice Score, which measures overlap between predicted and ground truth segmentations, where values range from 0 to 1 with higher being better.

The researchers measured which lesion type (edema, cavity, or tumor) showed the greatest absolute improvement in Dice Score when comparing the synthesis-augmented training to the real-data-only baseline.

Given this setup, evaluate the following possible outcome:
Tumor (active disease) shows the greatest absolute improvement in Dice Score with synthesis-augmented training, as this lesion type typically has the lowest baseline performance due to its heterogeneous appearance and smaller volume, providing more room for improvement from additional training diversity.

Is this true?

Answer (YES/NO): NO